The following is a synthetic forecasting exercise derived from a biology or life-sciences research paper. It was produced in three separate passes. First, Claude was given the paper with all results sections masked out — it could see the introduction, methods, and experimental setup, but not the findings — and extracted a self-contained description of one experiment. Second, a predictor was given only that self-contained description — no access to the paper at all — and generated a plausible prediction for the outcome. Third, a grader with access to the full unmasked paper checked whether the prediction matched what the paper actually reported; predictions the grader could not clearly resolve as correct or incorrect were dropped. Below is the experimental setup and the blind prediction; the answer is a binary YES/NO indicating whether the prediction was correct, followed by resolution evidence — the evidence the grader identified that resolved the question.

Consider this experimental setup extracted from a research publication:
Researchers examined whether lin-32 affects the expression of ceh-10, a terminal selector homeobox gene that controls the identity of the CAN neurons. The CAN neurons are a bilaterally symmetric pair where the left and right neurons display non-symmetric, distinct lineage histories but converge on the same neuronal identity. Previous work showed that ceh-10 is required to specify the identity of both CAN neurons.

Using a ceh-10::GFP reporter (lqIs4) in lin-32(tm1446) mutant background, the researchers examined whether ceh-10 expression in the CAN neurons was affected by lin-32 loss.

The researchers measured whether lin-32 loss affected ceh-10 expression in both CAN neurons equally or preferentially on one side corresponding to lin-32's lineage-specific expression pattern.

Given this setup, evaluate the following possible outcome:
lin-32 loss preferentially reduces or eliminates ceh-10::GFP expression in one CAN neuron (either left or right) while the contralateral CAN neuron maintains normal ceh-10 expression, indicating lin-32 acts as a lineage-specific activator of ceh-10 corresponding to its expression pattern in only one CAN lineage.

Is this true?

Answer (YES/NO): YES